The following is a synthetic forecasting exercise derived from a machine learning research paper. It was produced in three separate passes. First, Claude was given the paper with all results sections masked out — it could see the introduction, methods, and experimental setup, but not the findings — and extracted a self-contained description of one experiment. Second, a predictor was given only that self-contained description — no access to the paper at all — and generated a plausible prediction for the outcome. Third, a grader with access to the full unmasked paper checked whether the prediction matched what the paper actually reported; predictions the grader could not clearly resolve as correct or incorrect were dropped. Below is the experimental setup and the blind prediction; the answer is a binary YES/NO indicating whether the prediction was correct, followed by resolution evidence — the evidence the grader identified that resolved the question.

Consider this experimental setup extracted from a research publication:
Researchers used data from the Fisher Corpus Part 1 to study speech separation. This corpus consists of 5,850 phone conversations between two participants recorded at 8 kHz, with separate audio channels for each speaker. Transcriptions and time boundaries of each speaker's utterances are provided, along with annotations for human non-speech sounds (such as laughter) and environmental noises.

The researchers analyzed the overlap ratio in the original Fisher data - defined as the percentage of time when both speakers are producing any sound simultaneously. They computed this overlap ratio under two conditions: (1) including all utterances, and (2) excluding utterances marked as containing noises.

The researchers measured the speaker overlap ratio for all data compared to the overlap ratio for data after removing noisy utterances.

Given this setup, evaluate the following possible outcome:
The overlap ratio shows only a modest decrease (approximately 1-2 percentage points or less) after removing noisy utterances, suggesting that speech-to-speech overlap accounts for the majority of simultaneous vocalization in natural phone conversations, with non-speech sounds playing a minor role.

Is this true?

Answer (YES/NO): NO